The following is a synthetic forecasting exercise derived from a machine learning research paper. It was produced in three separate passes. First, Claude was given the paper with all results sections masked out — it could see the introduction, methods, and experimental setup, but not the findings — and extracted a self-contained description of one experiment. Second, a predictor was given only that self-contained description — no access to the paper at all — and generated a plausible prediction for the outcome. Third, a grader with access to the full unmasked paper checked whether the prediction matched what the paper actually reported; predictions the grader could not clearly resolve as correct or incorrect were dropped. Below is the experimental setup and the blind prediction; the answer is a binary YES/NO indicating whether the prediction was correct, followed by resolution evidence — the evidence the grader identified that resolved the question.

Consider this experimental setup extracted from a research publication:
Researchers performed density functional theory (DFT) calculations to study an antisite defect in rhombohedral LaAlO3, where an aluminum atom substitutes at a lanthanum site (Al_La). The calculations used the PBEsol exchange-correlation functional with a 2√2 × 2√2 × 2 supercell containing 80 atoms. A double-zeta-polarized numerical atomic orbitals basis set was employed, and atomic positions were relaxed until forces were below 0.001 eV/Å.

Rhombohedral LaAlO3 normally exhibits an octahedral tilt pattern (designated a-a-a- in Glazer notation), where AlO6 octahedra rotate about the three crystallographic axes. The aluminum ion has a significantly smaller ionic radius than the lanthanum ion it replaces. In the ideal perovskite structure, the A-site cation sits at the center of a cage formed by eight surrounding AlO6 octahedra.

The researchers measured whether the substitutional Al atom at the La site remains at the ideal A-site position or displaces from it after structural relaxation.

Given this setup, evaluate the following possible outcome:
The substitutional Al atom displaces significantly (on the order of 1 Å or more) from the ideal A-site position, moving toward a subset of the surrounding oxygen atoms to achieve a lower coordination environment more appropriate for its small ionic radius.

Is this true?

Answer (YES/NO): YES